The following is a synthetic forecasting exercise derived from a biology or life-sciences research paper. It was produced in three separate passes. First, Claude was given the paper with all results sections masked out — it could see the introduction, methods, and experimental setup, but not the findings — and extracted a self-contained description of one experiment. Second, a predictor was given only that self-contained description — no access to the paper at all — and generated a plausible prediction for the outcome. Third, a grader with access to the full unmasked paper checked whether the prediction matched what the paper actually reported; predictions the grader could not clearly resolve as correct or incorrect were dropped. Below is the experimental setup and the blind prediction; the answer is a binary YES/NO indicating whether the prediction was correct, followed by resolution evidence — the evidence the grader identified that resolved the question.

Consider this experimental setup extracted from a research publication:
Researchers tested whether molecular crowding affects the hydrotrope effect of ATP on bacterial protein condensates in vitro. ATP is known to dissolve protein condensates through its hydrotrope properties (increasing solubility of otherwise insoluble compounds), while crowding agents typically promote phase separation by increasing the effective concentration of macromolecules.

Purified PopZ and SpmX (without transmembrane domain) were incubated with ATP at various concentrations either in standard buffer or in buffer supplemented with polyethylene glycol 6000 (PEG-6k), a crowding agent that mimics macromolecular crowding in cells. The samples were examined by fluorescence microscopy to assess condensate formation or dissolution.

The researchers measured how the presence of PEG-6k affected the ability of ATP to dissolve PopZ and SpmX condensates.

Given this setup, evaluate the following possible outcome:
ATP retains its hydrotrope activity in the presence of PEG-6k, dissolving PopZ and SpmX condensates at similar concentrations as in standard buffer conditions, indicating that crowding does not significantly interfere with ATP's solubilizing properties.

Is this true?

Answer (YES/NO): NO